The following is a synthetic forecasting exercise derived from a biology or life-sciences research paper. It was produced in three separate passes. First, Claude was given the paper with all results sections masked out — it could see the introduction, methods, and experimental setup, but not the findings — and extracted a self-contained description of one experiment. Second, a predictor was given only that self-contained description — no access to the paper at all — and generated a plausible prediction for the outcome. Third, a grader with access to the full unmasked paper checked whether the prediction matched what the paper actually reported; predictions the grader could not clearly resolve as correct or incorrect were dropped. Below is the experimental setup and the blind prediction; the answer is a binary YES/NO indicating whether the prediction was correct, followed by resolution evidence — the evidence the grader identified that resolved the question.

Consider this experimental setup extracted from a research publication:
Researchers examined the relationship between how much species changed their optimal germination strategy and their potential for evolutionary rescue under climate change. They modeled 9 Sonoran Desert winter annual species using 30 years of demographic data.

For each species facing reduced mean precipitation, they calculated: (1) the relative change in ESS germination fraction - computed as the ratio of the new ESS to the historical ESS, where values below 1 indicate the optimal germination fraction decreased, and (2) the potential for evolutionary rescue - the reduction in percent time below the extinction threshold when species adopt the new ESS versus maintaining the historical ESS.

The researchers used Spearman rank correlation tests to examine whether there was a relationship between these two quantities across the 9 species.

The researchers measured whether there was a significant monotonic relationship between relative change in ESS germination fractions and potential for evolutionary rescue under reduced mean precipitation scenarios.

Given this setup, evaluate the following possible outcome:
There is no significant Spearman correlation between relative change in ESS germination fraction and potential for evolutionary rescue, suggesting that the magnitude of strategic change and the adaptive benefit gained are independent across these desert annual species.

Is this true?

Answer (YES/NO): NO